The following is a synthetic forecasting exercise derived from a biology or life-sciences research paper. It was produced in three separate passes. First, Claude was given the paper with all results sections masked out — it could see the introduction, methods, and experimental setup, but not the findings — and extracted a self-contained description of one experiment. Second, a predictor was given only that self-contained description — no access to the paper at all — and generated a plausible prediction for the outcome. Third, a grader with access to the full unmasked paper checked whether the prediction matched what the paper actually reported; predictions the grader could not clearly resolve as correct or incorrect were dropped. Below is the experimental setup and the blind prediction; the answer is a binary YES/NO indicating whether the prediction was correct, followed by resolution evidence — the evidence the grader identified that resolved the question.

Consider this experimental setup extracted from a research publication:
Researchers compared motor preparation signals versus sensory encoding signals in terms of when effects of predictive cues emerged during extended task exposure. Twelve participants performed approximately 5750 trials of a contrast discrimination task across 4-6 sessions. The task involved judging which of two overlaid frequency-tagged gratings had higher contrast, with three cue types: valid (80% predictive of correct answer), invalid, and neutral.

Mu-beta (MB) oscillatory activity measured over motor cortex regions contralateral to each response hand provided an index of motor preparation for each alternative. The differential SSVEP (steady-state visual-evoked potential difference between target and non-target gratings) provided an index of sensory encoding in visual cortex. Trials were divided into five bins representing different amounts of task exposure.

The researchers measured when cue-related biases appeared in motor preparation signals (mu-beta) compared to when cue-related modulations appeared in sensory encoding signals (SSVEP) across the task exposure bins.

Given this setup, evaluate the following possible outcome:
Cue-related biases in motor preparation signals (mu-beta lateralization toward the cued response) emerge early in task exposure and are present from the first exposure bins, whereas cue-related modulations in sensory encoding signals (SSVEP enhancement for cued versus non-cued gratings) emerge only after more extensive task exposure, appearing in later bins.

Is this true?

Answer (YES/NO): NO